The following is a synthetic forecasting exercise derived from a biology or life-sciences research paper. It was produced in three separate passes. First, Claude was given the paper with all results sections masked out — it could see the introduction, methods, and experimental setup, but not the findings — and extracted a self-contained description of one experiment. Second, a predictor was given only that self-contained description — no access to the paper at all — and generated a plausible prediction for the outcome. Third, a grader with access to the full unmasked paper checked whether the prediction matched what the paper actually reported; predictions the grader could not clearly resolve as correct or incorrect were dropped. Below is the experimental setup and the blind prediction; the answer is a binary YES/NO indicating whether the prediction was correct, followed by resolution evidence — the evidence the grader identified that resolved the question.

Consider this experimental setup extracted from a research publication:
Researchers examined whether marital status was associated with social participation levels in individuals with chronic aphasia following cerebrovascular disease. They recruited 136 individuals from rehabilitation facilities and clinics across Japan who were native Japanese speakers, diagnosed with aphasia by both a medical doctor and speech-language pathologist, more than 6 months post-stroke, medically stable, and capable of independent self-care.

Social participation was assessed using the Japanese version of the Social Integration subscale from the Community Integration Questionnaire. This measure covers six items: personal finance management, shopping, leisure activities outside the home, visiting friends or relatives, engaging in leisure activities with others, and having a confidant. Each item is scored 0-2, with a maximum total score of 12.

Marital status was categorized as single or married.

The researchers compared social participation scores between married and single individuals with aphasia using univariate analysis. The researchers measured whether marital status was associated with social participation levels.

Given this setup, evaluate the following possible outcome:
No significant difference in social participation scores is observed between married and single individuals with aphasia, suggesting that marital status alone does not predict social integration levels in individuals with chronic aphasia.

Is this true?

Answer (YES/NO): YES